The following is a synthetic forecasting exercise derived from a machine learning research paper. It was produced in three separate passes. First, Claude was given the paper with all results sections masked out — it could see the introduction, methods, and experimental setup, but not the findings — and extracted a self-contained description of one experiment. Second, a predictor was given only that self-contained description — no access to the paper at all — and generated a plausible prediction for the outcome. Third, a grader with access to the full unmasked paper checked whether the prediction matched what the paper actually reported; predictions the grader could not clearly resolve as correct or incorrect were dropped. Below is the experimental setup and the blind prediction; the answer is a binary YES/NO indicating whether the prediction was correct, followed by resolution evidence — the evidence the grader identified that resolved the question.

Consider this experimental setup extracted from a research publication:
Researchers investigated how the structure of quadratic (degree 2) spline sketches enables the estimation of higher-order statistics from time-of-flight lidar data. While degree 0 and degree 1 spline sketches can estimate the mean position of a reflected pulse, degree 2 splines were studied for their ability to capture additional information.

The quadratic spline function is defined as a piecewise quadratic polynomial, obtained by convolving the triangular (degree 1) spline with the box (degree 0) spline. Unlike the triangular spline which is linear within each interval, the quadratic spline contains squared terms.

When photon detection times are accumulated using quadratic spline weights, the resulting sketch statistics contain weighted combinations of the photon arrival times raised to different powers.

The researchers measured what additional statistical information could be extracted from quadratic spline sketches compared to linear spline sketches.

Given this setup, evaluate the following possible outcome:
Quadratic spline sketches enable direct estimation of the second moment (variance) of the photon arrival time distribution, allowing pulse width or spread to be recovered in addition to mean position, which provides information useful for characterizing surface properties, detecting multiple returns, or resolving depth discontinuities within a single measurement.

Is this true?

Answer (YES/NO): NO